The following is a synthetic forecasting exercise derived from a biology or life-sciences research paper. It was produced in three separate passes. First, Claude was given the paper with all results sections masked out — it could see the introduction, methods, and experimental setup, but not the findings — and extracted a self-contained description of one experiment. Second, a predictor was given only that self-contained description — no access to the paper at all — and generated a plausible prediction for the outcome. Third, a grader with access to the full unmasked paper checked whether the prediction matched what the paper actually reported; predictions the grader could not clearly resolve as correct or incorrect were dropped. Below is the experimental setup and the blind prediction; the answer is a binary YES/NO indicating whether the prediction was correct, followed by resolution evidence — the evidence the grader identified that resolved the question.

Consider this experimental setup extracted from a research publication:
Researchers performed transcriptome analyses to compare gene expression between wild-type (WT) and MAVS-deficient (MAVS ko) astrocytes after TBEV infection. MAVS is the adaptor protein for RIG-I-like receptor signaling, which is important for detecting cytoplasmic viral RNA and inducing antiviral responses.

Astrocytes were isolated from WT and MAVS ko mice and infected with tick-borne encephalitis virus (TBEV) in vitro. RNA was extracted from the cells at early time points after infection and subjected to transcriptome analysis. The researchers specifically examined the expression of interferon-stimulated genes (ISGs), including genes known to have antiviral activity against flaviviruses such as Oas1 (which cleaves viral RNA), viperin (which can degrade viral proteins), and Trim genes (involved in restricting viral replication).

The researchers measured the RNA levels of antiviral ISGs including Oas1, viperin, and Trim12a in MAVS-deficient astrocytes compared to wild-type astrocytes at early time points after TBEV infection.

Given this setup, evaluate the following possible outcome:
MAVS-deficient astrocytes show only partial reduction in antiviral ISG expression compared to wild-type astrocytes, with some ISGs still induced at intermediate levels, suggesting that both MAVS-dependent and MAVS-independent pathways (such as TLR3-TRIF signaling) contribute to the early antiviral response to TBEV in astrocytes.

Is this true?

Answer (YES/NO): NO